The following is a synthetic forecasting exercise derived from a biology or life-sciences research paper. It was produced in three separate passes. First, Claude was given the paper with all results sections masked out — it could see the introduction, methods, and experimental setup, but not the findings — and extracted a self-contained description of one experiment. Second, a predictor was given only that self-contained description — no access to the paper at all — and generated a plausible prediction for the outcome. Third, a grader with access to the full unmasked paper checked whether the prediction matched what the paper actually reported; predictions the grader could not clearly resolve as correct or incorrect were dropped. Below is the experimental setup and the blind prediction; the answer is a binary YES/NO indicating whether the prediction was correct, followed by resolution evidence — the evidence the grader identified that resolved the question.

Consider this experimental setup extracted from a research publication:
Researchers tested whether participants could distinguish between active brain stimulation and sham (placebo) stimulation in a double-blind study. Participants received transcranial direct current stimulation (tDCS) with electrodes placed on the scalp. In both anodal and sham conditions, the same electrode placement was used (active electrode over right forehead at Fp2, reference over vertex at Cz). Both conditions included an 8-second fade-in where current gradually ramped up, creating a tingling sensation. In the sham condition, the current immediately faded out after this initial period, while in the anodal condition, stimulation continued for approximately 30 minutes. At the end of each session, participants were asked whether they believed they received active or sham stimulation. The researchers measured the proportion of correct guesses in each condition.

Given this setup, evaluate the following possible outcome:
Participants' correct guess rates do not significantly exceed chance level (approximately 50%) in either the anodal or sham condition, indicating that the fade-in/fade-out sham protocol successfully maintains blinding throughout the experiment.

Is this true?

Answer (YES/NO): YES